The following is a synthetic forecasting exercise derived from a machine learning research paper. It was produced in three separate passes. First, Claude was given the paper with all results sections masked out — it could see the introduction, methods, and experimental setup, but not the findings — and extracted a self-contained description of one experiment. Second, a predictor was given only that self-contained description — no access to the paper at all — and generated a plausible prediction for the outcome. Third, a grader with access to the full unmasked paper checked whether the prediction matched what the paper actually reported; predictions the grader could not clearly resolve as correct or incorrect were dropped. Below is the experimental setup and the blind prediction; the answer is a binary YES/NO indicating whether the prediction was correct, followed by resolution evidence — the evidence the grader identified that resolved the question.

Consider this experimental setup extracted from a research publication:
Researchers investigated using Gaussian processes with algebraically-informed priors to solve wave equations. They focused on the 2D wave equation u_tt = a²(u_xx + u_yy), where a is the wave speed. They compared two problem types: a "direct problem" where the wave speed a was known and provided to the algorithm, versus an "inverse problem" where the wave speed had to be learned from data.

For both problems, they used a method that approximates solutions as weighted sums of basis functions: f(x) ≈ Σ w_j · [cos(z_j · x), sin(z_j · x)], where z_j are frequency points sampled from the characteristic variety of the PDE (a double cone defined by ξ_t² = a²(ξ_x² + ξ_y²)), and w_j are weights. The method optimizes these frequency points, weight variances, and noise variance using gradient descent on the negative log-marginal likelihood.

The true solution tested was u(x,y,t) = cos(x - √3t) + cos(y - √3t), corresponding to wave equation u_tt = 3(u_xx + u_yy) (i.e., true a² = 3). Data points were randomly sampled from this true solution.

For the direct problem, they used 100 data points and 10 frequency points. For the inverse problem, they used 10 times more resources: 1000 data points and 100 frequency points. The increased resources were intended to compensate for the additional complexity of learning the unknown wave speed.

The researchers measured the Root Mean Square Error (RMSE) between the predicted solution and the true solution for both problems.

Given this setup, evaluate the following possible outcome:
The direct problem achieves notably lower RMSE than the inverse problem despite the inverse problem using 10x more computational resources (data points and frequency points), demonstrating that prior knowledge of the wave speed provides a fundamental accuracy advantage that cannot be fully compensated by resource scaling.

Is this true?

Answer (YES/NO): YES